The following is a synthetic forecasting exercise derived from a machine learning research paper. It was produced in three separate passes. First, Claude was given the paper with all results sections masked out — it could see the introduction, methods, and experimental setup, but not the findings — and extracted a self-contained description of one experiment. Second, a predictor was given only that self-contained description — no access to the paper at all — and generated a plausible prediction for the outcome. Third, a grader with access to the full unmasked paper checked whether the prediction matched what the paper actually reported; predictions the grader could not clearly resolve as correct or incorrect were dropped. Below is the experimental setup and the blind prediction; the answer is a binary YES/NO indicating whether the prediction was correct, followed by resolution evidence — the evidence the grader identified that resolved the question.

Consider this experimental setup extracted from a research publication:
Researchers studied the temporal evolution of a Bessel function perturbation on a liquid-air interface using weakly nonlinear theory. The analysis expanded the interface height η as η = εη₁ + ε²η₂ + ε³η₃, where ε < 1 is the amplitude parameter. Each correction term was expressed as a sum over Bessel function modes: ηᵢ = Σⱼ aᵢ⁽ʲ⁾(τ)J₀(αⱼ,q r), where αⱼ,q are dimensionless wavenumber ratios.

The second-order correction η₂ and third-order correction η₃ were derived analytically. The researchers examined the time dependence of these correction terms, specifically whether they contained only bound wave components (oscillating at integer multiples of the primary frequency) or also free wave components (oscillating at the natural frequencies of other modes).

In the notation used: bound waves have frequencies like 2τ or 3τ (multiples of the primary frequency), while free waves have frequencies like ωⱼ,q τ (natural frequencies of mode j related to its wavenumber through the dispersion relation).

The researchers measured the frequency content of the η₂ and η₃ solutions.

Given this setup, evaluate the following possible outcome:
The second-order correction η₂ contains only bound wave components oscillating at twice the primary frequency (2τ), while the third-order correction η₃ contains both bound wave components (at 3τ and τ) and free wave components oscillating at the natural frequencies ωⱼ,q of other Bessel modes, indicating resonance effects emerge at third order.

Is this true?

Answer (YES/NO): NO